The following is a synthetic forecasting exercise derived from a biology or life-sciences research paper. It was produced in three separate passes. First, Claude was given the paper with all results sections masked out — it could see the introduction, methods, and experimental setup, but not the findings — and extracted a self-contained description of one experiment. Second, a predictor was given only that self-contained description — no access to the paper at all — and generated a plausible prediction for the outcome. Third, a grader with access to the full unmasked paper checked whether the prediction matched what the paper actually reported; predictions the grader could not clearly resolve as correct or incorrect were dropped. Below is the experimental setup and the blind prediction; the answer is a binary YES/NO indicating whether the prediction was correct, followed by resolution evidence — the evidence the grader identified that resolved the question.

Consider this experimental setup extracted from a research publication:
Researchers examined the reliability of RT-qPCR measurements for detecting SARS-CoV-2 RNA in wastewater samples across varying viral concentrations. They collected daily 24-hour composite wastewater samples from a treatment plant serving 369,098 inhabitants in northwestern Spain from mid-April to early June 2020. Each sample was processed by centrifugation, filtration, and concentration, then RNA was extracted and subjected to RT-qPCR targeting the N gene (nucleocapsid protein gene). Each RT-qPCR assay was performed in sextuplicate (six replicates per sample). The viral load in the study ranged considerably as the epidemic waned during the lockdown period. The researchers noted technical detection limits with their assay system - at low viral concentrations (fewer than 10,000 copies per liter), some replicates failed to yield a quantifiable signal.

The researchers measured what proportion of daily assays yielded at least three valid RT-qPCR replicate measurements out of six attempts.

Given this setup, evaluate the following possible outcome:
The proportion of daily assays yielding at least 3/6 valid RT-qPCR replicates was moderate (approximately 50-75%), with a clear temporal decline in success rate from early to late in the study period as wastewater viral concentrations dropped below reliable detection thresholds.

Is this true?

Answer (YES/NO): NO